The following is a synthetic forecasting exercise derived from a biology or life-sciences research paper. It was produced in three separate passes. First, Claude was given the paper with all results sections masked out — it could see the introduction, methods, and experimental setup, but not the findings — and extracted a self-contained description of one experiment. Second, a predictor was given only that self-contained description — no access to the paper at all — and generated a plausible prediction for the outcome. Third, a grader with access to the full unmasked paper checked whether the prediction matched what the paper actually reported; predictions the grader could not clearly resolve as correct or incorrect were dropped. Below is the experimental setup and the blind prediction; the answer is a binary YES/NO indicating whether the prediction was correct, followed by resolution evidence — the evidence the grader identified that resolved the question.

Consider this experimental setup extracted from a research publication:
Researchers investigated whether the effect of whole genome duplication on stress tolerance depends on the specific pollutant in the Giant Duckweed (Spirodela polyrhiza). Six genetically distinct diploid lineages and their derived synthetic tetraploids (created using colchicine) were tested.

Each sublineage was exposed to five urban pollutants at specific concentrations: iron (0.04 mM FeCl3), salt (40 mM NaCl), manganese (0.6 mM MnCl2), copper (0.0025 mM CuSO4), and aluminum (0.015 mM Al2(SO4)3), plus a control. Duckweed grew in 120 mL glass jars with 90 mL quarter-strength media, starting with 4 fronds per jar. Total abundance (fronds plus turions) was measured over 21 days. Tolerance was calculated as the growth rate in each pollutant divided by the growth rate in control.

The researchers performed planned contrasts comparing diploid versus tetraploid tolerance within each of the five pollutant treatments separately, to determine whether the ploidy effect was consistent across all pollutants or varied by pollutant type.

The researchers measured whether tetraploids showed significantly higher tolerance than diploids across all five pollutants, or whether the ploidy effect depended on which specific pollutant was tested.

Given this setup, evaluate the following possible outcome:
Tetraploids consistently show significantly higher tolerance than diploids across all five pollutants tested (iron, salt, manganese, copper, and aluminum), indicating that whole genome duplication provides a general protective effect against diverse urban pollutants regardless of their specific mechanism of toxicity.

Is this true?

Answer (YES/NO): NO